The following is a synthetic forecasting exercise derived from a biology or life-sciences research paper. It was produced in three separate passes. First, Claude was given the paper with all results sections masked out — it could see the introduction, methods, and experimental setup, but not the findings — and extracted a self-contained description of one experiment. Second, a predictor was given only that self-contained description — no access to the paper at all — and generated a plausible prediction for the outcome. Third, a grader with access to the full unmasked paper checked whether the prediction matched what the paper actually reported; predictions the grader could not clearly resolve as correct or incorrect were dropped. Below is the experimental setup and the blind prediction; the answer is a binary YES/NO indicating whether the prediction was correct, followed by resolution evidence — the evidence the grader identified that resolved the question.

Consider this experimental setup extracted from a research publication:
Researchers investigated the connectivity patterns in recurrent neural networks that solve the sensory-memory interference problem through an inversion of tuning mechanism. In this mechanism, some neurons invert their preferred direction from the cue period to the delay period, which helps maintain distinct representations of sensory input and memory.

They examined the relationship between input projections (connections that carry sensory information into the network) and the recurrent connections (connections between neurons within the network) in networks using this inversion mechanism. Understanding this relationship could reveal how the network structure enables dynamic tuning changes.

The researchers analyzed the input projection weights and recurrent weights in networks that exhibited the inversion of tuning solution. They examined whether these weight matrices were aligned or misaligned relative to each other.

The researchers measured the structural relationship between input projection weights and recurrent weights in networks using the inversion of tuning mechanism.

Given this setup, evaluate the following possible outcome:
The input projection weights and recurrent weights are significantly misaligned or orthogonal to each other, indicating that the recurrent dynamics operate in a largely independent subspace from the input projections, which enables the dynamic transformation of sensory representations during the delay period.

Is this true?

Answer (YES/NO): NO